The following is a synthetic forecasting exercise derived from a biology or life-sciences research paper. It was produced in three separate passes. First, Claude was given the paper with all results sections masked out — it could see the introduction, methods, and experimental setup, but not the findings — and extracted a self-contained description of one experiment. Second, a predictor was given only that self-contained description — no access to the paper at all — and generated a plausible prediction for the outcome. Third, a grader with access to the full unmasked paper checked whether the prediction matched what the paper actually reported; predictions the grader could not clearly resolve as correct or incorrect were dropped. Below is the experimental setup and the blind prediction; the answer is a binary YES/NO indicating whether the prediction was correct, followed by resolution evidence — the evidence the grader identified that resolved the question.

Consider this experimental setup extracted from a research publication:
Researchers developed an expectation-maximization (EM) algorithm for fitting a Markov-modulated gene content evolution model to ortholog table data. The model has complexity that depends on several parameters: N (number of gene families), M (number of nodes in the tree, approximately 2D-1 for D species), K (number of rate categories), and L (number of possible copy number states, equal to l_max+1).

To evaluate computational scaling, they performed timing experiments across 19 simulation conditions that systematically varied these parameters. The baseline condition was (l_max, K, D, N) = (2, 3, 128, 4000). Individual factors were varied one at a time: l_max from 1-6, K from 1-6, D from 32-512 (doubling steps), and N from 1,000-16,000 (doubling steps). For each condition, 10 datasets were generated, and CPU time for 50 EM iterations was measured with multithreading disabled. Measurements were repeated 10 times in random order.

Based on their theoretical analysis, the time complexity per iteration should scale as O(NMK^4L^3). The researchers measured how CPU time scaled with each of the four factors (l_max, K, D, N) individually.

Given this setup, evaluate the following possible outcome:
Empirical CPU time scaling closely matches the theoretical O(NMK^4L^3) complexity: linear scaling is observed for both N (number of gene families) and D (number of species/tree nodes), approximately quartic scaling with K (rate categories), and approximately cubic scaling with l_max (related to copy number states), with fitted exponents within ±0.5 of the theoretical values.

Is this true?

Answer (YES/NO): NO